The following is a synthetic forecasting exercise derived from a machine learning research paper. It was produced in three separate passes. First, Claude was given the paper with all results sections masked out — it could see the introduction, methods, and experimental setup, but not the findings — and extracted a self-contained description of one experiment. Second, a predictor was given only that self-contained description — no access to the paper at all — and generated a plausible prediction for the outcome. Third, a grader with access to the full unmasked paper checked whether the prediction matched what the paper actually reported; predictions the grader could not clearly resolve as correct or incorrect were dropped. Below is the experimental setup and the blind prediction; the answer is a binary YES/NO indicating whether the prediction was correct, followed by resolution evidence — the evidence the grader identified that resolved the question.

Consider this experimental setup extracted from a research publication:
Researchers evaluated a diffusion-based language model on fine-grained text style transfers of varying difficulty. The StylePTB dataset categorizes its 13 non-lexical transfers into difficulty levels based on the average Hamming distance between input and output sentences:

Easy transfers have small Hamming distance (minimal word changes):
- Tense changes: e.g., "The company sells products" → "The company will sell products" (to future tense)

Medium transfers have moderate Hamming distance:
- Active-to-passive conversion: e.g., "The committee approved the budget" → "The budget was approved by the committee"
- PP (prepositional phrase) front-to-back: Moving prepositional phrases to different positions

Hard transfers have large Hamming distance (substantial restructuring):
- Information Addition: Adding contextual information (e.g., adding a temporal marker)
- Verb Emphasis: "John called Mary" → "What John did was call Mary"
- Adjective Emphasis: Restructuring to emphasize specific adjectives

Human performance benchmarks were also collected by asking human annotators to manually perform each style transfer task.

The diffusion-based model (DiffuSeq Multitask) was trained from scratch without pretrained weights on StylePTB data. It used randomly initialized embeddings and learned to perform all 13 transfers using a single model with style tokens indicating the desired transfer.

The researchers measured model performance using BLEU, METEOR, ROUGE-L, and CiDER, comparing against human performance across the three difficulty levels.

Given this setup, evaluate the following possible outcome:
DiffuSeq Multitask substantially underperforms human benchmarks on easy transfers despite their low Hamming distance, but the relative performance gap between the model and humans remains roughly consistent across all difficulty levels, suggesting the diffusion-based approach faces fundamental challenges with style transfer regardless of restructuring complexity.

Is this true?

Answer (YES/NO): NO